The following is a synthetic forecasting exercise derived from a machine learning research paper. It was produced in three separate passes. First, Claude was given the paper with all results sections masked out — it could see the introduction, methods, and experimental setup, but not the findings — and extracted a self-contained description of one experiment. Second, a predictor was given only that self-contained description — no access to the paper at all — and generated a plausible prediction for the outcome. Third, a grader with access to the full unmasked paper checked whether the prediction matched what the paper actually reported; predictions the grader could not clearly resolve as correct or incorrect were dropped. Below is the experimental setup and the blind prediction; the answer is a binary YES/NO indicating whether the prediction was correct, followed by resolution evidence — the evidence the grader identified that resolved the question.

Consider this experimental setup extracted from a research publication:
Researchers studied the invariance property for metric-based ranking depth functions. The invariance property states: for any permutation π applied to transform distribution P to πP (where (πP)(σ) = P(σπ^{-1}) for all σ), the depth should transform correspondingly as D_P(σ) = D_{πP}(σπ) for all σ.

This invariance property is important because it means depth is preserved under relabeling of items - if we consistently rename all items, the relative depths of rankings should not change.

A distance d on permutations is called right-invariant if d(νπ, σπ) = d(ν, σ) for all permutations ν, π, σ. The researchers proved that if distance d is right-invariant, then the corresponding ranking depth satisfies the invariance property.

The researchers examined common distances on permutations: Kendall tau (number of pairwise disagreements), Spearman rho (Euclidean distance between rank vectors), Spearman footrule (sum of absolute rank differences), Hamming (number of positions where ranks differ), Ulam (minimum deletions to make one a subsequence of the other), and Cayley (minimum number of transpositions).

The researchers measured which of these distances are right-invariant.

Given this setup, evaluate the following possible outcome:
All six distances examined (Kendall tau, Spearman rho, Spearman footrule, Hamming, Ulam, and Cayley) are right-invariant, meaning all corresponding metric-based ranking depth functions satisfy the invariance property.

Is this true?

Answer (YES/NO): YES